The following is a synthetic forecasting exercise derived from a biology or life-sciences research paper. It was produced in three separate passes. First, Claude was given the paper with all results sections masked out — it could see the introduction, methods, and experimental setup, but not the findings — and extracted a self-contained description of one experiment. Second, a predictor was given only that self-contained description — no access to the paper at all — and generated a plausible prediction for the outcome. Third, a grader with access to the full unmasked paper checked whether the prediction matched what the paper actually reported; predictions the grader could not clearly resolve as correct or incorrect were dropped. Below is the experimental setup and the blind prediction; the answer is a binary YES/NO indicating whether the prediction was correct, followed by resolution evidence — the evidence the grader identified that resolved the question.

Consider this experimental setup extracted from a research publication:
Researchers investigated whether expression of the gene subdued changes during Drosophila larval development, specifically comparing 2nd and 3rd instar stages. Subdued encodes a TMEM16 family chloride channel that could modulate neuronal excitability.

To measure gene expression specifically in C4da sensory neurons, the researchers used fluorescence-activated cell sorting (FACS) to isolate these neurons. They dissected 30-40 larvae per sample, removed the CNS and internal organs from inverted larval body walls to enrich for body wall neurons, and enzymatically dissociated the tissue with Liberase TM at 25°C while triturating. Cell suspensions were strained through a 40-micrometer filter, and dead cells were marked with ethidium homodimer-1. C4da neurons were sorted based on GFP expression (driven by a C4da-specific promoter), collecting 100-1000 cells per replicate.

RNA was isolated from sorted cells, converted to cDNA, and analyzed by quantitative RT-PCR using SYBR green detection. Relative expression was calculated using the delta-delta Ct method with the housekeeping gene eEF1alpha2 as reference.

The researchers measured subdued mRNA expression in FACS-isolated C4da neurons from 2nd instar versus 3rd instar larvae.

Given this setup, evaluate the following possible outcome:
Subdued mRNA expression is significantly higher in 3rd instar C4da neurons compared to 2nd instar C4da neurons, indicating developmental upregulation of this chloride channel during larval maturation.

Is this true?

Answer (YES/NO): NO